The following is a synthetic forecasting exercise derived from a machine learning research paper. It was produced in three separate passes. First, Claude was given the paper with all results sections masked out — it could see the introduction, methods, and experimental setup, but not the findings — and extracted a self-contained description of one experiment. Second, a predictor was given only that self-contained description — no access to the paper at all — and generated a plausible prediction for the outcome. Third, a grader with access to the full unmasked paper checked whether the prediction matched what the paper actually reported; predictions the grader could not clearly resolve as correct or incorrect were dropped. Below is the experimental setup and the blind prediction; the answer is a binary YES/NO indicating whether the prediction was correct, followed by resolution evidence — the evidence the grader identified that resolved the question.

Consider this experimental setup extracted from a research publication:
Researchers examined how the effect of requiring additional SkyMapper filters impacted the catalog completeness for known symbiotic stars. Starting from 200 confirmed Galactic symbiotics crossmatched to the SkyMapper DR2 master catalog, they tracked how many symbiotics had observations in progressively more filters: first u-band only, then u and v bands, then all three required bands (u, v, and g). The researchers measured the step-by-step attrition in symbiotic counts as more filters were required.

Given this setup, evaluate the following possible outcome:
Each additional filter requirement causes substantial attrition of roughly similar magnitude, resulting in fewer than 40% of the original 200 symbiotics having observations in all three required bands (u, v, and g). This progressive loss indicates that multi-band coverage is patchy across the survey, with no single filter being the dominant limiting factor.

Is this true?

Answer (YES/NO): NO